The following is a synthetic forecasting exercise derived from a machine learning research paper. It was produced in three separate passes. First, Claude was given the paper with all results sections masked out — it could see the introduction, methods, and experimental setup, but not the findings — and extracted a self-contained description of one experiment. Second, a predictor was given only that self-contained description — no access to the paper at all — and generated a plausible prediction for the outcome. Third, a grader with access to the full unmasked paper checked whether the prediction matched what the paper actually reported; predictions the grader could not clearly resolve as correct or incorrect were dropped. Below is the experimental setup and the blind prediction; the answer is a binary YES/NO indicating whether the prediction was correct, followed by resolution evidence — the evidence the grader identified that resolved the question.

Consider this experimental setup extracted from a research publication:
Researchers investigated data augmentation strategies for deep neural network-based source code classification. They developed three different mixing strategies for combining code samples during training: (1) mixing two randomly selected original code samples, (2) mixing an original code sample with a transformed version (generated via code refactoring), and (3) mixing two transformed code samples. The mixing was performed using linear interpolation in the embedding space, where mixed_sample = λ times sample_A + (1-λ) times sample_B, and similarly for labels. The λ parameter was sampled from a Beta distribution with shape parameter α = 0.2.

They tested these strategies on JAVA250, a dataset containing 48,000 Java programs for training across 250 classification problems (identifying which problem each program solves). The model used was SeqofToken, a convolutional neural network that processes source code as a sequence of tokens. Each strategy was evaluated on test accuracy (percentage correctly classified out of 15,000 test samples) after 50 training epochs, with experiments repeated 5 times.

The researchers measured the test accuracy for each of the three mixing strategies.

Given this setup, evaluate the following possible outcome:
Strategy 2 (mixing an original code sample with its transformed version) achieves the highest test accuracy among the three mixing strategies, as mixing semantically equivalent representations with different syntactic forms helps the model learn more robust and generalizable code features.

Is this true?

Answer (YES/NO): YES